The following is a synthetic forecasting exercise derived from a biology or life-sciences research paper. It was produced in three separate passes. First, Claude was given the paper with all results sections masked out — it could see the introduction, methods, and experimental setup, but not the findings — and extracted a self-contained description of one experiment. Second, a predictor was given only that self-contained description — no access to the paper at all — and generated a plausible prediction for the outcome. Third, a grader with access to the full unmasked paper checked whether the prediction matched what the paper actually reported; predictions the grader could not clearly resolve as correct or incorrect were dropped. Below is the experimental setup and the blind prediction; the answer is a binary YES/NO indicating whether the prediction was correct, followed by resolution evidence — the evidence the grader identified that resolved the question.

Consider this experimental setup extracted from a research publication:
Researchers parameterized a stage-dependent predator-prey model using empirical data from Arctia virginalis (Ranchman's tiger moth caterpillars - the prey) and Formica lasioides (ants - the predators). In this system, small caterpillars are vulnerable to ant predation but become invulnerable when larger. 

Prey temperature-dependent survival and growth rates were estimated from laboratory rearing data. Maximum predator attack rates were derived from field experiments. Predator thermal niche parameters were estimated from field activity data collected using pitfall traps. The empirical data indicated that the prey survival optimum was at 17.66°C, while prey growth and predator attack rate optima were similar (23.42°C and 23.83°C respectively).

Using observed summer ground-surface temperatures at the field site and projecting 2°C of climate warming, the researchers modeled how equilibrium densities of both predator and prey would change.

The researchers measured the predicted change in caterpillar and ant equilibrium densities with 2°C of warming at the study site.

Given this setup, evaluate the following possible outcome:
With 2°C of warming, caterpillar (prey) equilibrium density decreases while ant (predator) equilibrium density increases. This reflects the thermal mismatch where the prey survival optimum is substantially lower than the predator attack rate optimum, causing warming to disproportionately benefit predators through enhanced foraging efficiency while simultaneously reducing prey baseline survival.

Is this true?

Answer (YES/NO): NO